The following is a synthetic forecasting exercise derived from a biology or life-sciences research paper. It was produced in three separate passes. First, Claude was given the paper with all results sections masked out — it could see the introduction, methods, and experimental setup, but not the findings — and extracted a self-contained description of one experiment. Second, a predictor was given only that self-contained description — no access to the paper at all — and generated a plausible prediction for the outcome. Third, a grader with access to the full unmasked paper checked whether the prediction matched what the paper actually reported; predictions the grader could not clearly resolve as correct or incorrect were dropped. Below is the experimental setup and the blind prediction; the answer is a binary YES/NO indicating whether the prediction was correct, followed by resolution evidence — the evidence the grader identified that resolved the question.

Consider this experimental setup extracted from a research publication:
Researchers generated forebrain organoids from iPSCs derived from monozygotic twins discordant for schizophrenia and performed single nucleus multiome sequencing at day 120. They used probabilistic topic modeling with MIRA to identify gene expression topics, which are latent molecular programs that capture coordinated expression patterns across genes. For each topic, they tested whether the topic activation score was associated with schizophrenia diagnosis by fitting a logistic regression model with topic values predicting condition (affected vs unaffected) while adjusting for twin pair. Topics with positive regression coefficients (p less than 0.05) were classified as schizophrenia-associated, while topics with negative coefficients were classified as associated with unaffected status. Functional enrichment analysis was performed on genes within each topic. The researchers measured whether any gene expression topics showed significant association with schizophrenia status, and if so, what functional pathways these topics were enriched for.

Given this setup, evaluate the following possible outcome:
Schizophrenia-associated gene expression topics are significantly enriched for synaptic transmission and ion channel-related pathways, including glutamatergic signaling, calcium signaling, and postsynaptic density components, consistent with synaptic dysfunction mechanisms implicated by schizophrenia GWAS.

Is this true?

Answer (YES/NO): NO